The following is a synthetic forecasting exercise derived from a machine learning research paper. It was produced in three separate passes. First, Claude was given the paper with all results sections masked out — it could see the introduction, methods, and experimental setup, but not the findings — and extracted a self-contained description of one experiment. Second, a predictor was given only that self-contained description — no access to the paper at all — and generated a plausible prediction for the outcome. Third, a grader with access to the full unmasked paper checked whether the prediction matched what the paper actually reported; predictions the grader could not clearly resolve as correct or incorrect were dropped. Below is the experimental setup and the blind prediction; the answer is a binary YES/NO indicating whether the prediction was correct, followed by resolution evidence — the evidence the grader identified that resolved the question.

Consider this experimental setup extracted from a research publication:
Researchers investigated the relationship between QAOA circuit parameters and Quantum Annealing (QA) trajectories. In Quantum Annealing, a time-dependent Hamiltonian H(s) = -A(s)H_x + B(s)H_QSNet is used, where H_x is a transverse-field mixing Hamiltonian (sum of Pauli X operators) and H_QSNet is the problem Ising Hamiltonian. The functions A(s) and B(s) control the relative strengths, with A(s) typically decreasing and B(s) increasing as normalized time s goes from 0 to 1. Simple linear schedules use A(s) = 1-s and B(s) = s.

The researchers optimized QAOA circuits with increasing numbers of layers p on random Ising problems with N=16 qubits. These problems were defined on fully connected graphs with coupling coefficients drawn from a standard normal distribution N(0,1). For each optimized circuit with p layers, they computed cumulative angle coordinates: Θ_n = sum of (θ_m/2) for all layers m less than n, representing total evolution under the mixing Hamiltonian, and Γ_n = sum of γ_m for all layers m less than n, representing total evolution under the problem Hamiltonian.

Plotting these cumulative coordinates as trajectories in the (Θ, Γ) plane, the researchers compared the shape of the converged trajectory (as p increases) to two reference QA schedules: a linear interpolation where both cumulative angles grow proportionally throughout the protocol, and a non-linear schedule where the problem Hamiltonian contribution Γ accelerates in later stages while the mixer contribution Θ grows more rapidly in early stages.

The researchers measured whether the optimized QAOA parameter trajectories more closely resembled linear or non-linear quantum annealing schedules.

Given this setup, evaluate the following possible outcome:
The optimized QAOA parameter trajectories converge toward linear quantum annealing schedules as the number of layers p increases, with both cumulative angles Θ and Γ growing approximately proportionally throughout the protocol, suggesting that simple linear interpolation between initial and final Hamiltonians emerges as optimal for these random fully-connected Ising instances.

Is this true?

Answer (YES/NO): NO